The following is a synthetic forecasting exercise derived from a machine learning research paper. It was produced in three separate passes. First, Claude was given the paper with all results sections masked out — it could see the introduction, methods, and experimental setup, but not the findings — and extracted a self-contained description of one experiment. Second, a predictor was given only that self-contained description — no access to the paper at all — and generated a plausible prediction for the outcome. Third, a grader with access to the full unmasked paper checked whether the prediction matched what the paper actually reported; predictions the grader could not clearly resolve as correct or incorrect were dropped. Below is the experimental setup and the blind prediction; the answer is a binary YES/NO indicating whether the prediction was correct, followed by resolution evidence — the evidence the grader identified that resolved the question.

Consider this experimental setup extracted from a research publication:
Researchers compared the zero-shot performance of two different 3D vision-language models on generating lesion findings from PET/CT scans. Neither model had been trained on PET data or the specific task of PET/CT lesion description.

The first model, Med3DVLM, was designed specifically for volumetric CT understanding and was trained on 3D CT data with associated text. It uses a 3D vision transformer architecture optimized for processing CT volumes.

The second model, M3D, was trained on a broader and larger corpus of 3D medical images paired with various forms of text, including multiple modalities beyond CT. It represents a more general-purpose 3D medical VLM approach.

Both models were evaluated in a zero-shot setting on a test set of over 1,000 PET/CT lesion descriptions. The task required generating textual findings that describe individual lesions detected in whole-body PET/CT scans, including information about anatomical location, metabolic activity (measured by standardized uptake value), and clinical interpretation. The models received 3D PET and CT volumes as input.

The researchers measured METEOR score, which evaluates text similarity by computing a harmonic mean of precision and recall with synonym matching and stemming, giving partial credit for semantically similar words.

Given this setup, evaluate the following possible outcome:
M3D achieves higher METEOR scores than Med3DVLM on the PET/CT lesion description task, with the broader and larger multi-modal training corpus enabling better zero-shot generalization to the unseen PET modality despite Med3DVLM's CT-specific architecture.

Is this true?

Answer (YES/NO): YES